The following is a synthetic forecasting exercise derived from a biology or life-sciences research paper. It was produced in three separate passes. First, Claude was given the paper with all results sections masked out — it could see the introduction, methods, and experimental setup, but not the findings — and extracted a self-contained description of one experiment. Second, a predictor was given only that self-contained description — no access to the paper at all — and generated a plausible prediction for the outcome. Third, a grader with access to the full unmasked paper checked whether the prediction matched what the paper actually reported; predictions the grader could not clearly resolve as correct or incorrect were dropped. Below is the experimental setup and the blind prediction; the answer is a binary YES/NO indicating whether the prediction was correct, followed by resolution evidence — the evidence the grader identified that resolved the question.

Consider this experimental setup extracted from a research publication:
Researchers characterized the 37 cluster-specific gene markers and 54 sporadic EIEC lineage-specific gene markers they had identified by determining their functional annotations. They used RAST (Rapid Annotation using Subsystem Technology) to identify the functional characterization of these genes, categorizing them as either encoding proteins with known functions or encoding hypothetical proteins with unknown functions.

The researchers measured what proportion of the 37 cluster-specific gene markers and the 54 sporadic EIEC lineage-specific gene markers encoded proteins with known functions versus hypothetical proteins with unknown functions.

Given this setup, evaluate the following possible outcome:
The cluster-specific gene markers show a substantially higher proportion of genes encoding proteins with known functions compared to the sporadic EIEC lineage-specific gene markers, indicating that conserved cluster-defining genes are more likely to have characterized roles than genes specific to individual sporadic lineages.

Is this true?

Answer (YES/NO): YES